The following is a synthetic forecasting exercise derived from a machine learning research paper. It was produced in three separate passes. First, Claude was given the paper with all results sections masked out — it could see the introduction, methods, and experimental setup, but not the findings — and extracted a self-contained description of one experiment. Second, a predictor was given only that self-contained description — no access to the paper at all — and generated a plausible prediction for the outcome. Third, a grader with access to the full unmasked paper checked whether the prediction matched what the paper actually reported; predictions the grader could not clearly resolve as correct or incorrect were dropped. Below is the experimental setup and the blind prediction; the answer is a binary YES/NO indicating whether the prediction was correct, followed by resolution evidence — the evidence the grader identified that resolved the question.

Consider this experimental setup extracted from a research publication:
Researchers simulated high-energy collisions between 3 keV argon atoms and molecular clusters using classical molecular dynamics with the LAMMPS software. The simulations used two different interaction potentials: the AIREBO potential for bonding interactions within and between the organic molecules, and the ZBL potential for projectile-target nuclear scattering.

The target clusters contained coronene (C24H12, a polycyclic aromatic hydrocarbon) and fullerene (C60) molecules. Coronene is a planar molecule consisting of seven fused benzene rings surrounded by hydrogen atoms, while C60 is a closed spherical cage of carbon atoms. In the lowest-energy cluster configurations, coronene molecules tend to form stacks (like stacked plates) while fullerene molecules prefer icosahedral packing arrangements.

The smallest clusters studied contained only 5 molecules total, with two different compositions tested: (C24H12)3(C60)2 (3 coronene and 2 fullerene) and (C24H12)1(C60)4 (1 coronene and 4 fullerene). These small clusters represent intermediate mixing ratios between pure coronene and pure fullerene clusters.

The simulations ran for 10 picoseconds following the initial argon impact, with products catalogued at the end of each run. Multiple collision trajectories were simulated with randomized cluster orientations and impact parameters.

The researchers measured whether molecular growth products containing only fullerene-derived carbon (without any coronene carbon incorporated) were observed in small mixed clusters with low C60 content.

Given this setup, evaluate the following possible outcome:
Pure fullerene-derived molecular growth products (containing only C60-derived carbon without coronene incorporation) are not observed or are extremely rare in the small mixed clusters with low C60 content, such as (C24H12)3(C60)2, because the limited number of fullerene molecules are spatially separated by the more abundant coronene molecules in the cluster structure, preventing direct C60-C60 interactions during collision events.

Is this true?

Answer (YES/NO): YES